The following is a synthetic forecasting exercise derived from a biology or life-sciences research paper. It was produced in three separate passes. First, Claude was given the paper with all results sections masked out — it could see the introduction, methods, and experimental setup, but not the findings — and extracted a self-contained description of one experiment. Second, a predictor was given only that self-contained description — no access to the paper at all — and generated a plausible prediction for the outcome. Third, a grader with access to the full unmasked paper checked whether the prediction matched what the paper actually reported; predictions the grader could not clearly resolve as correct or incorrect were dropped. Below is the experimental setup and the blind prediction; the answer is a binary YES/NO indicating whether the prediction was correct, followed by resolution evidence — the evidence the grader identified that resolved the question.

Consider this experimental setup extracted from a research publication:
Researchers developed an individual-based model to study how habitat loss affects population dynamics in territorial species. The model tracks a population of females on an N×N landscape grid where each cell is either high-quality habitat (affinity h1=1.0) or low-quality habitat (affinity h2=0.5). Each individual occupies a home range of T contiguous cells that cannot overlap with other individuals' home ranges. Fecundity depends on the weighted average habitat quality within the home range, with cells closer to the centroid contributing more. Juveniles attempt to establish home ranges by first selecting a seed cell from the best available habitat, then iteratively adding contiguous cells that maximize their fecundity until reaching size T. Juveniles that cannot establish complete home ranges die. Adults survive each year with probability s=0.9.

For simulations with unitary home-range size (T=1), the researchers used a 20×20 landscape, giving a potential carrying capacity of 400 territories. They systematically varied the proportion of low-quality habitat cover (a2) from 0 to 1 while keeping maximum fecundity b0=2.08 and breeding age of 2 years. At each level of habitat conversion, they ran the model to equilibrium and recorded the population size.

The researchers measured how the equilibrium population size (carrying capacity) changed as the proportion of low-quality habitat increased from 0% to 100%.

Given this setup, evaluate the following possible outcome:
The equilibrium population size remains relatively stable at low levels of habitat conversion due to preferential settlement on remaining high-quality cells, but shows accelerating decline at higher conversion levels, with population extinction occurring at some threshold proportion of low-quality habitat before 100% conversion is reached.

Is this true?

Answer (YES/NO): NO